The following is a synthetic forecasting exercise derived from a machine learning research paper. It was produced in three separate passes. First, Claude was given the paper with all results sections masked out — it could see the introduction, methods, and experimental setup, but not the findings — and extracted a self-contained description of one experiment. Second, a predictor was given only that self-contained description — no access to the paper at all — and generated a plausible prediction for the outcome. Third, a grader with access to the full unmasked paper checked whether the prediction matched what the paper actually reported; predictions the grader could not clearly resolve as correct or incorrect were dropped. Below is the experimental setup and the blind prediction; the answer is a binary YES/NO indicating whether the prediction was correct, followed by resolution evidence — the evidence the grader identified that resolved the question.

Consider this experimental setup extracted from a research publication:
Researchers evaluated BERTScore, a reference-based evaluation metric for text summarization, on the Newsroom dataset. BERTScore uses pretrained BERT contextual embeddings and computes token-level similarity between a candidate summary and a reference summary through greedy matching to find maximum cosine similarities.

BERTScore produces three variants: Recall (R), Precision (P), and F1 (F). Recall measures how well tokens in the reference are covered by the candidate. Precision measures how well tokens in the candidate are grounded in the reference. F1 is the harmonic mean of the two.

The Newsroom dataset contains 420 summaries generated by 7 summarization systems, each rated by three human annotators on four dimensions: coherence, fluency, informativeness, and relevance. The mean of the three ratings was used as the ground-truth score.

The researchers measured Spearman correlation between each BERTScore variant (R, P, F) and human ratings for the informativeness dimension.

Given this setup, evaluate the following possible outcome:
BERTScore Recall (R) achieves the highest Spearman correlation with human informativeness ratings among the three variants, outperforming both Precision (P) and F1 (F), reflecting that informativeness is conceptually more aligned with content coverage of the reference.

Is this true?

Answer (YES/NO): YES